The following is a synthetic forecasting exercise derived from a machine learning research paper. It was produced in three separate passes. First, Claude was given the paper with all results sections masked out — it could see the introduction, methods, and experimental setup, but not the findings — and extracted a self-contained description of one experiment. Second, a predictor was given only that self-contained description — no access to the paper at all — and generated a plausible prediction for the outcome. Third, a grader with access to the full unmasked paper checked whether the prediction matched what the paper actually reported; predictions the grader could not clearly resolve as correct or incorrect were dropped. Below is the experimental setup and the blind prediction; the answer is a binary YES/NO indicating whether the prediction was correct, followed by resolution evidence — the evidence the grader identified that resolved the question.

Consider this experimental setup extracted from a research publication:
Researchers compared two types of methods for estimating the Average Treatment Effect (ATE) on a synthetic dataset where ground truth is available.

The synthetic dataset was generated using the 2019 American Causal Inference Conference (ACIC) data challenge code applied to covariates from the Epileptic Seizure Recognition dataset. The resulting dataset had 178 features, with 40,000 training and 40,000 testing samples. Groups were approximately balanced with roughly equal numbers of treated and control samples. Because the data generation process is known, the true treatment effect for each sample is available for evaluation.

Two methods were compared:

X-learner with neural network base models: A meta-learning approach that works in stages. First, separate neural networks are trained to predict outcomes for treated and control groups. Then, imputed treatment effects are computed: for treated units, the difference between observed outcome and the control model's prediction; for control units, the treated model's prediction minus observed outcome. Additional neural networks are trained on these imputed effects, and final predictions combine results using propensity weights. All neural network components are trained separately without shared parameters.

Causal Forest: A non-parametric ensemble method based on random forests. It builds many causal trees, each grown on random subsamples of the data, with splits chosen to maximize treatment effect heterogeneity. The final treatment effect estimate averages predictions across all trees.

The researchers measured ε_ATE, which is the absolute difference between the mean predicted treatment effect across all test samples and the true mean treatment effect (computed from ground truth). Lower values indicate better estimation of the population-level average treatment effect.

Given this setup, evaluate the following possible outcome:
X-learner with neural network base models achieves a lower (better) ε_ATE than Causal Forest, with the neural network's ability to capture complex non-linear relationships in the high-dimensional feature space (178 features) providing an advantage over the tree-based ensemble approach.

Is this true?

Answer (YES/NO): YES